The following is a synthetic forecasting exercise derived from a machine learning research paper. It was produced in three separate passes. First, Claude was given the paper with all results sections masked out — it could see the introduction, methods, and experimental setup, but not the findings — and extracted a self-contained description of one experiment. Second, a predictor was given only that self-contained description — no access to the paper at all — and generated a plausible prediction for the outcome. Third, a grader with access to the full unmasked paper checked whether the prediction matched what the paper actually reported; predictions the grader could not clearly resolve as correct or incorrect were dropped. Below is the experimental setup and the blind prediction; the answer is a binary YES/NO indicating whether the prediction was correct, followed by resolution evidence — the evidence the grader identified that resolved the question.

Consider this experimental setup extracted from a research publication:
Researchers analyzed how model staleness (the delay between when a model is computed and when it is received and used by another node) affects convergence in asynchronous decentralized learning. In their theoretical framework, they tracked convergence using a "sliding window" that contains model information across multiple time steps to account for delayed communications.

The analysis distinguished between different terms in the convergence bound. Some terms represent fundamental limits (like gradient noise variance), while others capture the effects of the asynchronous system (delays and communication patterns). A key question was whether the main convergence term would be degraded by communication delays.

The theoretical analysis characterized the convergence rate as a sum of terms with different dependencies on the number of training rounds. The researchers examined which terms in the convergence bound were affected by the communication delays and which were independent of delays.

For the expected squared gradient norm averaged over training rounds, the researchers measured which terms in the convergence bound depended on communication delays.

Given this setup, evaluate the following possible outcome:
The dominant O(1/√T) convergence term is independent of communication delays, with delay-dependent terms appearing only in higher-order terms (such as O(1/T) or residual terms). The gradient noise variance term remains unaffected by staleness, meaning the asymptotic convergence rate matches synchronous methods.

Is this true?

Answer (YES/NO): YES